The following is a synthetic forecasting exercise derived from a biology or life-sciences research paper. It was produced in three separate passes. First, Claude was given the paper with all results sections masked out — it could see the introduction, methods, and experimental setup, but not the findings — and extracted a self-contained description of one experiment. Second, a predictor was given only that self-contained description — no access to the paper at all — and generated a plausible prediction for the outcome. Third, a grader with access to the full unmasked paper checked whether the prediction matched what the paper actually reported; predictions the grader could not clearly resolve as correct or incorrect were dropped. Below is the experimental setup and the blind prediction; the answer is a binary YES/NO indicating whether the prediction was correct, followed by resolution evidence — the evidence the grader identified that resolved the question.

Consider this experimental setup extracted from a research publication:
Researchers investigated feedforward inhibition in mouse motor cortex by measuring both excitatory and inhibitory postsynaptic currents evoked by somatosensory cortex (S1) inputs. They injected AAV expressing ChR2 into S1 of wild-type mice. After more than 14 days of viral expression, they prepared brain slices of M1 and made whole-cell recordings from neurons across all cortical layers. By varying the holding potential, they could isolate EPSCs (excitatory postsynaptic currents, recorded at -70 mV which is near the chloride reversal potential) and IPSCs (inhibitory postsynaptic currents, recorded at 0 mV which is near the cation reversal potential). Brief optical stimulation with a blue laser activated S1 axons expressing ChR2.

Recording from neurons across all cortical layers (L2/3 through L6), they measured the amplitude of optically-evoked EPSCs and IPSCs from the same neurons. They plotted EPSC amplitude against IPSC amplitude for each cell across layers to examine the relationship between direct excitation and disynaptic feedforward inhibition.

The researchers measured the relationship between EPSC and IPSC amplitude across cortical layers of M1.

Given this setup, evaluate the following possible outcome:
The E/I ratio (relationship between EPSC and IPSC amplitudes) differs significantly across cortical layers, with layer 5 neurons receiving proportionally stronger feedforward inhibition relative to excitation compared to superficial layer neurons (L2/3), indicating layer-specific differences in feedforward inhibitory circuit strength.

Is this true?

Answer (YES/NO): NO